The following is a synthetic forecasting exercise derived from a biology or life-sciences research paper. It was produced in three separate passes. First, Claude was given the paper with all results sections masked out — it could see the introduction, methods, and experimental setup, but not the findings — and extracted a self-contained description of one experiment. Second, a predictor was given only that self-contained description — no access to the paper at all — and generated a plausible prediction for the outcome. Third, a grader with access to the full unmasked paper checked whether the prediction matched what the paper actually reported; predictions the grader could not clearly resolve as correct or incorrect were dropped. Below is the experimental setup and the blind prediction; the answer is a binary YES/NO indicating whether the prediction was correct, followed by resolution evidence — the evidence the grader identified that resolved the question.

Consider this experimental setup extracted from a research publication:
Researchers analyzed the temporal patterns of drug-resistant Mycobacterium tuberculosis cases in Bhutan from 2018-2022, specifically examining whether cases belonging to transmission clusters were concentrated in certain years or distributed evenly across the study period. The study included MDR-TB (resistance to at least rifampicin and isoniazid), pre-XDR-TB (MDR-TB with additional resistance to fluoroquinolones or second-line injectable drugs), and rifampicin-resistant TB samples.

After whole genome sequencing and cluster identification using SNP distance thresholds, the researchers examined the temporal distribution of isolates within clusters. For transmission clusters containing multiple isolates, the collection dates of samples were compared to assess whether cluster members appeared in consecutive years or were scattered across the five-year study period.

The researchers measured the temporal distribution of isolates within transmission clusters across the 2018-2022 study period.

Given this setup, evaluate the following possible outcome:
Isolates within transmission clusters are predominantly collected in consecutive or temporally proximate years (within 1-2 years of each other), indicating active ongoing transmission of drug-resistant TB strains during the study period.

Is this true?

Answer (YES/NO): NO